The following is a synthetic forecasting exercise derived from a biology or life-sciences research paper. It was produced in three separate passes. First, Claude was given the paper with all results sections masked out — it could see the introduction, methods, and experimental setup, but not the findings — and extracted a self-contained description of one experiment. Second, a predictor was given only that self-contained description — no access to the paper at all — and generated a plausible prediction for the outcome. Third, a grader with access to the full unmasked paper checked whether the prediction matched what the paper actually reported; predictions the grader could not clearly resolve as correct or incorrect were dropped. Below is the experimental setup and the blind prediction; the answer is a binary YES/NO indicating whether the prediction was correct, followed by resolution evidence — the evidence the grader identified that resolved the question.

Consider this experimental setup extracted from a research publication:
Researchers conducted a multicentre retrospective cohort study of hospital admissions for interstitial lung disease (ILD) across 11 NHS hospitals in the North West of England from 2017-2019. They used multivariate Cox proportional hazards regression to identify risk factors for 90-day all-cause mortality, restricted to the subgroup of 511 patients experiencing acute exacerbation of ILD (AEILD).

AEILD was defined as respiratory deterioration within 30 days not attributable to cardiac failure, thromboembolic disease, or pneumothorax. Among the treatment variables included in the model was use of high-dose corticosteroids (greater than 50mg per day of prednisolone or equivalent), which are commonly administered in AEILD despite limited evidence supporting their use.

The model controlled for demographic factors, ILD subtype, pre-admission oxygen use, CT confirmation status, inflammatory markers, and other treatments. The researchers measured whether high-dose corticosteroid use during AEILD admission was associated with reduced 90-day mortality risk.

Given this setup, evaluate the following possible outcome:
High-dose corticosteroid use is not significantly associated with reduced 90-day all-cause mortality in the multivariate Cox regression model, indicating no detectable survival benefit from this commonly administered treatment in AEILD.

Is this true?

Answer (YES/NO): YES